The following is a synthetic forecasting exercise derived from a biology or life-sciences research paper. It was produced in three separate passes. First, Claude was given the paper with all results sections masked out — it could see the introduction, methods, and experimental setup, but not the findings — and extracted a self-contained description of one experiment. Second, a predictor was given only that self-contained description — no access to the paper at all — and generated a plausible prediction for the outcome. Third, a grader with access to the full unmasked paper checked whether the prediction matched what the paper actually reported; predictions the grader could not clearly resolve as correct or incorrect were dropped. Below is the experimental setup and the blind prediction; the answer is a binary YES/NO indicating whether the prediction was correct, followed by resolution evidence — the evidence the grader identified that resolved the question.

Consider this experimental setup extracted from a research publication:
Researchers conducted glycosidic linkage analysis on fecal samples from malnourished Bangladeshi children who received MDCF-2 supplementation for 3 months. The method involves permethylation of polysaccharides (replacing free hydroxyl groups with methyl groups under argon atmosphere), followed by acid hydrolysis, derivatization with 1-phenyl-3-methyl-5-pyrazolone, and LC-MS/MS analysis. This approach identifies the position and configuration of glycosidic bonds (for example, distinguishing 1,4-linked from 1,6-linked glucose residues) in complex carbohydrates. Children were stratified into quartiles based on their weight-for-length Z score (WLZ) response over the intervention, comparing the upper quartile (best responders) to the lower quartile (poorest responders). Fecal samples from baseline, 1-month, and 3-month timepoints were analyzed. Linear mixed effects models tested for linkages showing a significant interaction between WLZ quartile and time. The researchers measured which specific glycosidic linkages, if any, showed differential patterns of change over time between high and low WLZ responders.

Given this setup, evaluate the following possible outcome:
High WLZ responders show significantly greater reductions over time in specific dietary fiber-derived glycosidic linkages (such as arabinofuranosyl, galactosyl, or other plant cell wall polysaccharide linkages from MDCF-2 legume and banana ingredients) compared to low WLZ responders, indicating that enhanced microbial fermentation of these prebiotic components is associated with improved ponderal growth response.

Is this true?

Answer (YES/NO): NO